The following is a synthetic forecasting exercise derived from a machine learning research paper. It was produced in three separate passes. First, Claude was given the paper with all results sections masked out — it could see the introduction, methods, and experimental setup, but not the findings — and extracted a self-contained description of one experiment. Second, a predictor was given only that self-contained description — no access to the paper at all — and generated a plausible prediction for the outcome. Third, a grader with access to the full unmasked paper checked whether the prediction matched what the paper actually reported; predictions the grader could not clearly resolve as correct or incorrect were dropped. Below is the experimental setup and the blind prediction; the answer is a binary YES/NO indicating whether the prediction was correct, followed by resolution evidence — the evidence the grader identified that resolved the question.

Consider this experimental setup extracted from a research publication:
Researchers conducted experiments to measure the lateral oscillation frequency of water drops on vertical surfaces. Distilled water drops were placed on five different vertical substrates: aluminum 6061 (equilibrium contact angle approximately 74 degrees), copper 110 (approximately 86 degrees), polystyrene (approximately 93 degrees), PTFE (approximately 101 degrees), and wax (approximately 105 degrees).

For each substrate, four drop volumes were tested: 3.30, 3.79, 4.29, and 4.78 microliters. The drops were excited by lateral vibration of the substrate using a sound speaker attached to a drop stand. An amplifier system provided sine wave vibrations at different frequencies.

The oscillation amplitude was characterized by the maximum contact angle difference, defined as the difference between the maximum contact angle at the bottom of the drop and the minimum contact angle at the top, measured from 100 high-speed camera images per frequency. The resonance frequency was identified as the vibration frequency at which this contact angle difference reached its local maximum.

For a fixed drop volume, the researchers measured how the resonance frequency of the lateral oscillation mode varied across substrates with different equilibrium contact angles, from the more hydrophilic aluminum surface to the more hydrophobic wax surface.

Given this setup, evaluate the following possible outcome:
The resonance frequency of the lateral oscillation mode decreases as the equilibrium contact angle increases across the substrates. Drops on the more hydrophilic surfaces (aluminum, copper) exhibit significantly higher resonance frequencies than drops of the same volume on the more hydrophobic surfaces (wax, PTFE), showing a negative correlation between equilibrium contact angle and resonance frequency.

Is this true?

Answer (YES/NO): YES